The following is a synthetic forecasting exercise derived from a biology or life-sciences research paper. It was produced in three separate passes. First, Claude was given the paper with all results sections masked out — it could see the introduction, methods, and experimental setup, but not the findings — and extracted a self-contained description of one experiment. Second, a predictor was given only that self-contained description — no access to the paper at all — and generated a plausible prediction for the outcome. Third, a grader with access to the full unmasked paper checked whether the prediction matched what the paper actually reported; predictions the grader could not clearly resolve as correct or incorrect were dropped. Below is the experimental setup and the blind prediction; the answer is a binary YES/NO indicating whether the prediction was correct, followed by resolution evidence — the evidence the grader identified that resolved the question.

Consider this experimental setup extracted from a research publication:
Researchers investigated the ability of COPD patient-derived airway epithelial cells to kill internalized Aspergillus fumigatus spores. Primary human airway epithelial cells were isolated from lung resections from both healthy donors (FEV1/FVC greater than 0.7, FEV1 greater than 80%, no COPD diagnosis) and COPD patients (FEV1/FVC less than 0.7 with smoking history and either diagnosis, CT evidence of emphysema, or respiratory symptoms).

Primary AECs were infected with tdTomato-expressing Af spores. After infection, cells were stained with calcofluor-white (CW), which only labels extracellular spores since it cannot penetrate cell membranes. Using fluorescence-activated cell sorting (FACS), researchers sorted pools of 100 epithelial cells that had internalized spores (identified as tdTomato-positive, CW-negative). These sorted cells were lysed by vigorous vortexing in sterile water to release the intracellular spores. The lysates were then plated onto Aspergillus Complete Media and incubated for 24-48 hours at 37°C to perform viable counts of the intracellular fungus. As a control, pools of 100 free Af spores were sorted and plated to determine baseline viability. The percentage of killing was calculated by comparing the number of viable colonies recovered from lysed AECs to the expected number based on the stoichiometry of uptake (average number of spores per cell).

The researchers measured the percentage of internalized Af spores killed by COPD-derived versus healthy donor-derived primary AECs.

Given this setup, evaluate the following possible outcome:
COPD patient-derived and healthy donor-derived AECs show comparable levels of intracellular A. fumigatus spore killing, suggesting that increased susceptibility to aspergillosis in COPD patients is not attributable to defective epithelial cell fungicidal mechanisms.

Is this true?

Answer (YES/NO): NO